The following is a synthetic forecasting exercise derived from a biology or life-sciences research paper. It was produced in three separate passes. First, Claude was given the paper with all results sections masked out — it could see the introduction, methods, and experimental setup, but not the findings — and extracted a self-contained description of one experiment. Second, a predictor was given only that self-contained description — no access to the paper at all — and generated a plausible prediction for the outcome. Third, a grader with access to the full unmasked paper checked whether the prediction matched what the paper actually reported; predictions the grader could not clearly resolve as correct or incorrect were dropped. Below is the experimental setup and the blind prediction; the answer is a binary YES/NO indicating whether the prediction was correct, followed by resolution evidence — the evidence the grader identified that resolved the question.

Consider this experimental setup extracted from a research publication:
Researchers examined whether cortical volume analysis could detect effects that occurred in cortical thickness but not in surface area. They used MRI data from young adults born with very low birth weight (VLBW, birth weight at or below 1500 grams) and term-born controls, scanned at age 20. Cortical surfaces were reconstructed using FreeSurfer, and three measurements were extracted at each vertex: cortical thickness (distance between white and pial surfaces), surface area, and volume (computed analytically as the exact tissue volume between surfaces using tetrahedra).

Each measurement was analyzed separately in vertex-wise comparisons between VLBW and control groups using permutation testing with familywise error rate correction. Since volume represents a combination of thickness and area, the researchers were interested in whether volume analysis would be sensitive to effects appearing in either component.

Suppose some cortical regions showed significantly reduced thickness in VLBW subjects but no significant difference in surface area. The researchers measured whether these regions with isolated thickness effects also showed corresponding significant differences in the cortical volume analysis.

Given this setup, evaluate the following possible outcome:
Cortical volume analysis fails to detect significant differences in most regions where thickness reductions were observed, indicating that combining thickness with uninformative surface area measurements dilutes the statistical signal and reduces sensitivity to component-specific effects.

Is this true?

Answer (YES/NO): YES